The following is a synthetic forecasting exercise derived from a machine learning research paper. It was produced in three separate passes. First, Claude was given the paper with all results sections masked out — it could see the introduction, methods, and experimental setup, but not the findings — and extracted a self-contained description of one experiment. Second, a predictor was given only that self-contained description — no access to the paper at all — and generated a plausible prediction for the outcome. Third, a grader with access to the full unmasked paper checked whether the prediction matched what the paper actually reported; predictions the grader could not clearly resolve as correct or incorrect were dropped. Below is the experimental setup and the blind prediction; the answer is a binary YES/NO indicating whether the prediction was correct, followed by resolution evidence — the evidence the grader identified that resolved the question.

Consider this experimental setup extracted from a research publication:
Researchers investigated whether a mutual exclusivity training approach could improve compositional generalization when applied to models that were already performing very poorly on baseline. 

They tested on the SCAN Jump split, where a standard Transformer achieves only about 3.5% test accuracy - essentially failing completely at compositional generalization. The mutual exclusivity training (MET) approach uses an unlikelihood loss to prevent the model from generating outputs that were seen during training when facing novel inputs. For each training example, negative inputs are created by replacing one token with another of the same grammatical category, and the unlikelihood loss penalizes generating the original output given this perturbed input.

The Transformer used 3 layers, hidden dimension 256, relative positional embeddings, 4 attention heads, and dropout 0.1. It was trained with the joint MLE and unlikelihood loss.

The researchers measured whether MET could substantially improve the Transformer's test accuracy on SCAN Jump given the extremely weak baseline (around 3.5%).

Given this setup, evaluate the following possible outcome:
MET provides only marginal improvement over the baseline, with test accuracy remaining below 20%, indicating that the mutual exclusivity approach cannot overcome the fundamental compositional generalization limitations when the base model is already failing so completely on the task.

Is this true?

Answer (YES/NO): YES